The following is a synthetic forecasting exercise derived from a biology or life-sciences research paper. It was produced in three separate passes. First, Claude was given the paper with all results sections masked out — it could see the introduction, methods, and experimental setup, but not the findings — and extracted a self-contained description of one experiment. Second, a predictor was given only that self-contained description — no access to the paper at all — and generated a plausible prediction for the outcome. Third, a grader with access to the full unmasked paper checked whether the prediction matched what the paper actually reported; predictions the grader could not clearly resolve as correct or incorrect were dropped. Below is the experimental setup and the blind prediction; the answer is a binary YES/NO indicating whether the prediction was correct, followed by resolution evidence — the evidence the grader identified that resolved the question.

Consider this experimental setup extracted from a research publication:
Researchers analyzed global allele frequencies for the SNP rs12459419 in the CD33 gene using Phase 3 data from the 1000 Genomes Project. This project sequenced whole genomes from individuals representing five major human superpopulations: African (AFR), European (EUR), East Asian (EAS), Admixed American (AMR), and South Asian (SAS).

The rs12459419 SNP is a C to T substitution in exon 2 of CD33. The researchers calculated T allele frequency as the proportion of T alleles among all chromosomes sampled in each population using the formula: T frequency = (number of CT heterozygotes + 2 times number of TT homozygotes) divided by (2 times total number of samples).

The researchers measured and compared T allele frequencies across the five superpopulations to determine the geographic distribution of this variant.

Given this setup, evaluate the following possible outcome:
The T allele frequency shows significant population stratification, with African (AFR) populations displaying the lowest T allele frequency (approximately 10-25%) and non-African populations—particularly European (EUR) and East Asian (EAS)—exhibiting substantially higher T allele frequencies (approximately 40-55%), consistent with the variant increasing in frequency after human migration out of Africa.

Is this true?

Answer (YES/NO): NO